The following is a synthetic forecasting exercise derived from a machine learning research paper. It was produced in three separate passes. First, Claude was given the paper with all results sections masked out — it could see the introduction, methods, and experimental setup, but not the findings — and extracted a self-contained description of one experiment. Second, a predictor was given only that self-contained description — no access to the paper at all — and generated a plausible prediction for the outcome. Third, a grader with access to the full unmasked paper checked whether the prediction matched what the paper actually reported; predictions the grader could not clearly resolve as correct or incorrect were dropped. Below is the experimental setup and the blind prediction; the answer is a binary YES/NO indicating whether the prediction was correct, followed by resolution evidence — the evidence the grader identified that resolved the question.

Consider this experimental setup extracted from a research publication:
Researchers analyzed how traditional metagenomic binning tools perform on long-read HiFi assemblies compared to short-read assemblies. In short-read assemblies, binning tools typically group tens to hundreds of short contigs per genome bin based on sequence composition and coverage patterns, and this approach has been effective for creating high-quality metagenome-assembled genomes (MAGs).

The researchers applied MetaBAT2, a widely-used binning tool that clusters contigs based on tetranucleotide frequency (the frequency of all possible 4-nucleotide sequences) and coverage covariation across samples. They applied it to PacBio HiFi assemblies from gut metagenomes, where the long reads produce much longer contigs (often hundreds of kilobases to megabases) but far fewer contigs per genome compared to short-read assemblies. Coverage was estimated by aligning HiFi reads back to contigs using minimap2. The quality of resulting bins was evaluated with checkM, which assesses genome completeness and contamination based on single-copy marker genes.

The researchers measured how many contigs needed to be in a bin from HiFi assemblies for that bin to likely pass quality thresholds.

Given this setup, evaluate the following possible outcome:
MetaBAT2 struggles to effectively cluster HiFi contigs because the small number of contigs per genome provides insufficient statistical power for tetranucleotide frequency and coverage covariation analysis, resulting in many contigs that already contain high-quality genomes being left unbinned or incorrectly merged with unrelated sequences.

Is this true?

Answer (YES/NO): NO